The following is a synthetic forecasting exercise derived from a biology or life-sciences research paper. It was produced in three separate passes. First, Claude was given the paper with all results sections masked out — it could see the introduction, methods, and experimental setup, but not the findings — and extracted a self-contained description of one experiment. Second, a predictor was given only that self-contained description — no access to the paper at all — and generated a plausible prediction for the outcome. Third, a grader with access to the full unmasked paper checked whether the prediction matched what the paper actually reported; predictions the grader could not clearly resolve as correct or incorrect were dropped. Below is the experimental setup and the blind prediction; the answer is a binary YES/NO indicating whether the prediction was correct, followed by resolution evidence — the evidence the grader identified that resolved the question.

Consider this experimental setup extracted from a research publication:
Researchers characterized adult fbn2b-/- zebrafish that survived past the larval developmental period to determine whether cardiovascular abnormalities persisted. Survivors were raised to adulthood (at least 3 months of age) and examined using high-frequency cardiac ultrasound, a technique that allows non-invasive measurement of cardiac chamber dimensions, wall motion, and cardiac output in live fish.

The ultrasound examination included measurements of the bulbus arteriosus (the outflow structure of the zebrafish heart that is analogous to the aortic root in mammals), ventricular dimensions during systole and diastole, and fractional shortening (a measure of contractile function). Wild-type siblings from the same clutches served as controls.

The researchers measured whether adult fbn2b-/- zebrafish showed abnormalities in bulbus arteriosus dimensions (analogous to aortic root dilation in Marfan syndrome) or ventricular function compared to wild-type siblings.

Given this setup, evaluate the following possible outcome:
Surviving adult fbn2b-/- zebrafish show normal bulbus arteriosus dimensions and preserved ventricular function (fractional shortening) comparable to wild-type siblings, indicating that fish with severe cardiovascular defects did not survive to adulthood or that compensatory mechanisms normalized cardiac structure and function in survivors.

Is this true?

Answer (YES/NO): NO